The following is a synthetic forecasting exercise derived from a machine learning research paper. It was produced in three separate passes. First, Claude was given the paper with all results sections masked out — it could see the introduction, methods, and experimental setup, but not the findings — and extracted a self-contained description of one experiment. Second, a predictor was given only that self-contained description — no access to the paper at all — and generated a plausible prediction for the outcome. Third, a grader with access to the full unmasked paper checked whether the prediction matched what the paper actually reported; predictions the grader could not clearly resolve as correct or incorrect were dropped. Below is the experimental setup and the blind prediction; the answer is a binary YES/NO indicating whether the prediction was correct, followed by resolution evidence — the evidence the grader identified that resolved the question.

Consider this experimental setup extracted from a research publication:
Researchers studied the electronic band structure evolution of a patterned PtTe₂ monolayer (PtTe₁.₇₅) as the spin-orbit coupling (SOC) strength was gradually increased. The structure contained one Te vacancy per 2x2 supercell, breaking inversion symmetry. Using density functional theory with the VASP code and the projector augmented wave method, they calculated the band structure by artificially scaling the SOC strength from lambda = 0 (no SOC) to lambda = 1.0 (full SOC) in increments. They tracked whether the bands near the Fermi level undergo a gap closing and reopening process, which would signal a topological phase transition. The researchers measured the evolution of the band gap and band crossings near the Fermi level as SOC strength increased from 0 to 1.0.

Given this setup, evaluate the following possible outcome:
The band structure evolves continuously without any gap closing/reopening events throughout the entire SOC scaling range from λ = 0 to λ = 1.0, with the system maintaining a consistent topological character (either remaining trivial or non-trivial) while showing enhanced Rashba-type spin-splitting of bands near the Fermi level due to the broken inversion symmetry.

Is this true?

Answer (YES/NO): NO